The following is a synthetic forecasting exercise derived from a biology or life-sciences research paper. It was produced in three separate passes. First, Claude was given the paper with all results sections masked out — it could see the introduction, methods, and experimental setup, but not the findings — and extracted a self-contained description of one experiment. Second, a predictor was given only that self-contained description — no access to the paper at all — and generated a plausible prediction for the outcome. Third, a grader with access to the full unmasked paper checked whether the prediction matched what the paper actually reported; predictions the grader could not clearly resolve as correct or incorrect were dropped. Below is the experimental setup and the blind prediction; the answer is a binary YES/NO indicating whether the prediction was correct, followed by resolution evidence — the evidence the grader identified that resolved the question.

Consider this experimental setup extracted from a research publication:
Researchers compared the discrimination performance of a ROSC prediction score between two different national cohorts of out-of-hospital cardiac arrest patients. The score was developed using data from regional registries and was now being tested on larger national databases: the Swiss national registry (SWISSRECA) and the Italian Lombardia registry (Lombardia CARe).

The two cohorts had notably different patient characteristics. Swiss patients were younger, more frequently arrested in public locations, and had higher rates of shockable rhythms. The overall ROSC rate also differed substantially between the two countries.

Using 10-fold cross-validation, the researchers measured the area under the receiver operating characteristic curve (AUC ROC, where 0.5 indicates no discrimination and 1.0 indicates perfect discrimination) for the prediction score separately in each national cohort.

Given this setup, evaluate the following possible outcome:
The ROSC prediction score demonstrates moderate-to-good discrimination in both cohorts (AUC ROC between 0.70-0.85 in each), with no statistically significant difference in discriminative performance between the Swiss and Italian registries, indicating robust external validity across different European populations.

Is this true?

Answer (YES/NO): NO